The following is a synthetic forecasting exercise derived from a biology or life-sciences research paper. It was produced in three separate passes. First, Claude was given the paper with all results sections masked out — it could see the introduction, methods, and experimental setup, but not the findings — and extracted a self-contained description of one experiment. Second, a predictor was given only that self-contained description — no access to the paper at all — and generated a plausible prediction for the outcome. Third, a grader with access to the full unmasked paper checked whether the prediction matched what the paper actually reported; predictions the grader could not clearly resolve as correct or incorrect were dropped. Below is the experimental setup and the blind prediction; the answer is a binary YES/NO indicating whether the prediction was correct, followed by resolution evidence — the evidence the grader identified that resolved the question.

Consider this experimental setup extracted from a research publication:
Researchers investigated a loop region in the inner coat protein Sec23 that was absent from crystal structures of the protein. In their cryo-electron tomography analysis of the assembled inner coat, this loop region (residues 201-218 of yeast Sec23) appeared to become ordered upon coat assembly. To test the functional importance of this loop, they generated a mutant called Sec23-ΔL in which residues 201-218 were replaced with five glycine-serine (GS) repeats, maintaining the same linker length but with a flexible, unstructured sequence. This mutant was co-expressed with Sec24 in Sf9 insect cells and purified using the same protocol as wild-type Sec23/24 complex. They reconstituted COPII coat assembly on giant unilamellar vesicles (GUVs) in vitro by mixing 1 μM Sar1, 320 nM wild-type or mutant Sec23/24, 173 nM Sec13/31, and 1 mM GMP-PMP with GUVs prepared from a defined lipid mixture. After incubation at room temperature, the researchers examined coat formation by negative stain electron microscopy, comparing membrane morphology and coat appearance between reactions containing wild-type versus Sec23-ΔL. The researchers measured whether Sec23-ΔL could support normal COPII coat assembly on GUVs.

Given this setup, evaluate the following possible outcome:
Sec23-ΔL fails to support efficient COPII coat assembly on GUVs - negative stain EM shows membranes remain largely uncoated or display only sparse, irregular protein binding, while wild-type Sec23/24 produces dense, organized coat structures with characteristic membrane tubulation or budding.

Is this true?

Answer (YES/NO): NO